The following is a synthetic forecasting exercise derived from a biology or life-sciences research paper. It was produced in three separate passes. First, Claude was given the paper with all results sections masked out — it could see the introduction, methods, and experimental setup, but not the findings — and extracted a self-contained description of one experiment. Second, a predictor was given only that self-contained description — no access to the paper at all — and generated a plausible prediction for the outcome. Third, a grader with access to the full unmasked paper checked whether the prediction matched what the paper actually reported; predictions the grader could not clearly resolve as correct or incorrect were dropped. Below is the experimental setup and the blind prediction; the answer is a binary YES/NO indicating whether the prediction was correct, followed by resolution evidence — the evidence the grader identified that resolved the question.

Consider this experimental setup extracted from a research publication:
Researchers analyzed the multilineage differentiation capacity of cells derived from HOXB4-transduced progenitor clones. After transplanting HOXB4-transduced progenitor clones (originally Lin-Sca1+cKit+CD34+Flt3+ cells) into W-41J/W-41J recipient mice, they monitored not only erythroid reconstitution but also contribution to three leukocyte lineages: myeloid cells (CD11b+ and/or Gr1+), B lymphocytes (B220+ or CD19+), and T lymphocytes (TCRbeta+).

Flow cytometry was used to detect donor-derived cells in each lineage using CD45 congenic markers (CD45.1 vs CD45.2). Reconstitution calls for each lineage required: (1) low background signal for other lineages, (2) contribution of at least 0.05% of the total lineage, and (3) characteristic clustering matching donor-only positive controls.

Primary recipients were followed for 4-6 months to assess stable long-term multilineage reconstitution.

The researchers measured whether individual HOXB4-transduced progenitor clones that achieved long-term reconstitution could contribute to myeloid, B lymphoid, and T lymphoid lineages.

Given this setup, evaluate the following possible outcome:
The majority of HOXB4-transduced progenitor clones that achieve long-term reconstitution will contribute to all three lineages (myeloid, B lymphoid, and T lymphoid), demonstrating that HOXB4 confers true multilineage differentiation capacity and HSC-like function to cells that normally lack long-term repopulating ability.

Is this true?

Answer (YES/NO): NO